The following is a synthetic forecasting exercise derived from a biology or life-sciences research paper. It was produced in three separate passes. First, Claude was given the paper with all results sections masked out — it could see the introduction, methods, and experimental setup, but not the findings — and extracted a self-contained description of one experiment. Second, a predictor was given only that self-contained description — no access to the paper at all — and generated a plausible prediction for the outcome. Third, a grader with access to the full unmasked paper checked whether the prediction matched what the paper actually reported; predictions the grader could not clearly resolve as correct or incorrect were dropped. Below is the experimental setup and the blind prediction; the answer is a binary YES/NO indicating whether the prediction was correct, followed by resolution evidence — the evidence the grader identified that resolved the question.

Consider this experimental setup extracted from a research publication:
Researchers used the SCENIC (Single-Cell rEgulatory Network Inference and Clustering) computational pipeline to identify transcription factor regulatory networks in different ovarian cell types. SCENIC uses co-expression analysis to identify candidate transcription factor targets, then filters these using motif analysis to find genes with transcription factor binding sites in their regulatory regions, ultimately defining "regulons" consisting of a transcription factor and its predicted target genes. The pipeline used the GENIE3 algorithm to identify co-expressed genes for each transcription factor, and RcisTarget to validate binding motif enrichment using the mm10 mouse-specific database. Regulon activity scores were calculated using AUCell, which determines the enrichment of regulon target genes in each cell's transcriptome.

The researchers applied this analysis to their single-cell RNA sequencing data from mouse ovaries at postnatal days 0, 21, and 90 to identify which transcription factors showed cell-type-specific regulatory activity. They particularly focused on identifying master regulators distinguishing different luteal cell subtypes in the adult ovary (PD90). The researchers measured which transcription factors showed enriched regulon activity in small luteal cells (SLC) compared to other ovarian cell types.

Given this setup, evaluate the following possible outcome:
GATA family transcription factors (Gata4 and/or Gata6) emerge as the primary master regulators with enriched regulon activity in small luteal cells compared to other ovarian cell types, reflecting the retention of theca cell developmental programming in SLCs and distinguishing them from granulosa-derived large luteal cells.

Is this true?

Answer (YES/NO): NO